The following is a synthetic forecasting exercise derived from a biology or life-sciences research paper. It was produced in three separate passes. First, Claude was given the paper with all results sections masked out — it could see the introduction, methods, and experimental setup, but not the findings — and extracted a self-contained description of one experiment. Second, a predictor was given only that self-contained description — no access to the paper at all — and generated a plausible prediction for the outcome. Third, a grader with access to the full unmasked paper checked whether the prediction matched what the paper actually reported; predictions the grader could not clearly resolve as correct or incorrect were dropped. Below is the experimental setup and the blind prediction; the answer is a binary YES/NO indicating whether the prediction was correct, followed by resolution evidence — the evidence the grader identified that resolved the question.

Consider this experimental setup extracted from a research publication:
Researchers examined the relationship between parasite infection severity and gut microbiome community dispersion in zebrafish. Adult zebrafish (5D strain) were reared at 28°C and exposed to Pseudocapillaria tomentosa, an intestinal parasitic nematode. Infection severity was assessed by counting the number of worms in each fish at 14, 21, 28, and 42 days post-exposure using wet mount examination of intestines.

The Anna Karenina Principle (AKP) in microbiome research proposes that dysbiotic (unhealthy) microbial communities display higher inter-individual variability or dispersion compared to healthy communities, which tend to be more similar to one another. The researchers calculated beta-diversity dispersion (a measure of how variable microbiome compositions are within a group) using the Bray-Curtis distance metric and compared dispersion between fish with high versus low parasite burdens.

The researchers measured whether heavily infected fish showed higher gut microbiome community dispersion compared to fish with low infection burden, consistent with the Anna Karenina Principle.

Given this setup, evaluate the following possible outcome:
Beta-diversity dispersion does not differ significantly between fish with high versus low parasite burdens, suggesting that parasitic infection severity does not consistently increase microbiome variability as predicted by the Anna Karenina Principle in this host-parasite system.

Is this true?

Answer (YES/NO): NO